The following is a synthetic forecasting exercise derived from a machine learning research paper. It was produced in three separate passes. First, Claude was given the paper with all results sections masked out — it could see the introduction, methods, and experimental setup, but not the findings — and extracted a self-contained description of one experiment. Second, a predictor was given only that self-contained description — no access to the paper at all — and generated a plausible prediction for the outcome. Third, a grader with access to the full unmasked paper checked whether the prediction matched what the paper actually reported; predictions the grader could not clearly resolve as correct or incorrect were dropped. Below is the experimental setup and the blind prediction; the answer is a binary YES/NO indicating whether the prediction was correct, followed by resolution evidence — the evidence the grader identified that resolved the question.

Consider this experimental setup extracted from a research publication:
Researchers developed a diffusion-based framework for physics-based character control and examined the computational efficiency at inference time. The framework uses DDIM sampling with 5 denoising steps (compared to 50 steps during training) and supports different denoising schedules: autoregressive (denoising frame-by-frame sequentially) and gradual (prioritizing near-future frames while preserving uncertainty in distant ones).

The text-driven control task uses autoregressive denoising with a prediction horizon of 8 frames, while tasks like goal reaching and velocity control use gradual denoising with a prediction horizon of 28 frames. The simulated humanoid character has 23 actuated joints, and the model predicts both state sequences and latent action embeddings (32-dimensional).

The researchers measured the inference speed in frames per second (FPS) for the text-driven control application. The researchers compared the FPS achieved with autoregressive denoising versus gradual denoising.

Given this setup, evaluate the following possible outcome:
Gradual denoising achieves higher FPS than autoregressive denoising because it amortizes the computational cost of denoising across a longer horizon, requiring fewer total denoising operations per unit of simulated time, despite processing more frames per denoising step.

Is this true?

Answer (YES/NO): YES